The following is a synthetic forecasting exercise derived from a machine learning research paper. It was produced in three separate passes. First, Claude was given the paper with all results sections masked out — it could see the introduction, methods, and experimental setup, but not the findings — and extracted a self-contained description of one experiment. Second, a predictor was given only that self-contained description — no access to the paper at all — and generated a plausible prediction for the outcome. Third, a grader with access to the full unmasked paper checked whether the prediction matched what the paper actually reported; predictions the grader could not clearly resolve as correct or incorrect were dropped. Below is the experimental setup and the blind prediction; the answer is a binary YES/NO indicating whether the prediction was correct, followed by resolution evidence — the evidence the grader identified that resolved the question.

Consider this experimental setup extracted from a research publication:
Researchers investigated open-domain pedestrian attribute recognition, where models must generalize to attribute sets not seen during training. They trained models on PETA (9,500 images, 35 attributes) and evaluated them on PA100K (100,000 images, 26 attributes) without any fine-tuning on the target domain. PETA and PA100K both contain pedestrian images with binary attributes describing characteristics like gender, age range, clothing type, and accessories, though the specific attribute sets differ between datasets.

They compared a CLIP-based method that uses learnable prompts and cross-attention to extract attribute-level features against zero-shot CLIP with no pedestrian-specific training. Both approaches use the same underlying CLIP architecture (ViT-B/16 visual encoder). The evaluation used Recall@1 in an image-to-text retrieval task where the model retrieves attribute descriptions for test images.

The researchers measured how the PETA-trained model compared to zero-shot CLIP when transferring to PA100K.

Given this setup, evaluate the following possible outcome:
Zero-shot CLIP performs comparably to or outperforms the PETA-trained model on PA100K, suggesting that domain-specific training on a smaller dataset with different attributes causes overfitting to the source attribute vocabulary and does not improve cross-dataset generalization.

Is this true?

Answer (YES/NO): NO